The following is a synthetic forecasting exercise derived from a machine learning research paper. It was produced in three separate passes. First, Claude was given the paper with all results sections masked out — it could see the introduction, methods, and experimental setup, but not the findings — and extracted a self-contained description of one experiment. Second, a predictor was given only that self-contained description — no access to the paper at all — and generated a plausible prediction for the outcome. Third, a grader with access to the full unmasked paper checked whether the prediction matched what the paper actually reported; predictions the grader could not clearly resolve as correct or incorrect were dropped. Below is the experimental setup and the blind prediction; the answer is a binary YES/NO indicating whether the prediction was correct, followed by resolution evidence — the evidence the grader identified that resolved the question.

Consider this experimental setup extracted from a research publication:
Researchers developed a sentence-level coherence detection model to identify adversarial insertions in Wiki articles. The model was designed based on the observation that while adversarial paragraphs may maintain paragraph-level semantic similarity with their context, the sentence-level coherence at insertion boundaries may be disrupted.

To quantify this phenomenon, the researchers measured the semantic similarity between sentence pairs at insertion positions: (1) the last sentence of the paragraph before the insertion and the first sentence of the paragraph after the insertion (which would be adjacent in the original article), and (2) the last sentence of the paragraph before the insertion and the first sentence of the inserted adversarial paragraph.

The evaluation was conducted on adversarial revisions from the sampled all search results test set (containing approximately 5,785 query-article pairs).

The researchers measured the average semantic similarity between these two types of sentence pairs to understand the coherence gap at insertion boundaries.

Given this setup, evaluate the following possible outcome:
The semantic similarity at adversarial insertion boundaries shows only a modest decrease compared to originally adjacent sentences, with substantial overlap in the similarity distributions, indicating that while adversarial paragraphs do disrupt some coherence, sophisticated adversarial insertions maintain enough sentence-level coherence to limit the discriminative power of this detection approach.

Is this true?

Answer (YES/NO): NO